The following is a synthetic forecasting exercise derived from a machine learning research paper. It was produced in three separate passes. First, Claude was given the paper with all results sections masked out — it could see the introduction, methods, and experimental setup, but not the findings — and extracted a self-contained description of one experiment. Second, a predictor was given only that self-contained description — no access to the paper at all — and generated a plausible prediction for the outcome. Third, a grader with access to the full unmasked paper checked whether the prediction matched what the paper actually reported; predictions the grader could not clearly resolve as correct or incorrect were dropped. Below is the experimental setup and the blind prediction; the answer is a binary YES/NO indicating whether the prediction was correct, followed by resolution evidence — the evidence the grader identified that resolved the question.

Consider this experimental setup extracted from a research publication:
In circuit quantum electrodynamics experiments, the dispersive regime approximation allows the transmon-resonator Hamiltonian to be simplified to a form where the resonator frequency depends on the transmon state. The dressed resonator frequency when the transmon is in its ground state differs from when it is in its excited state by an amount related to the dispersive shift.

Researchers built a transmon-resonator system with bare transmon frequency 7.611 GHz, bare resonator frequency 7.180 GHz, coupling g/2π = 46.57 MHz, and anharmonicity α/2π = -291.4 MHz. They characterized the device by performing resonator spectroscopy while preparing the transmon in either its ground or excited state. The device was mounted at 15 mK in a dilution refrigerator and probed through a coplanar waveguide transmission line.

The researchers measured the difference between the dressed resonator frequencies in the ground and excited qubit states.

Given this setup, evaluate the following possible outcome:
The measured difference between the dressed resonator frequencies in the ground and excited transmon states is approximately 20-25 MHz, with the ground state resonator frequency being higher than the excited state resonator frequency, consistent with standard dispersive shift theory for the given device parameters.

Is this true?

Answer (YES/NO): NO